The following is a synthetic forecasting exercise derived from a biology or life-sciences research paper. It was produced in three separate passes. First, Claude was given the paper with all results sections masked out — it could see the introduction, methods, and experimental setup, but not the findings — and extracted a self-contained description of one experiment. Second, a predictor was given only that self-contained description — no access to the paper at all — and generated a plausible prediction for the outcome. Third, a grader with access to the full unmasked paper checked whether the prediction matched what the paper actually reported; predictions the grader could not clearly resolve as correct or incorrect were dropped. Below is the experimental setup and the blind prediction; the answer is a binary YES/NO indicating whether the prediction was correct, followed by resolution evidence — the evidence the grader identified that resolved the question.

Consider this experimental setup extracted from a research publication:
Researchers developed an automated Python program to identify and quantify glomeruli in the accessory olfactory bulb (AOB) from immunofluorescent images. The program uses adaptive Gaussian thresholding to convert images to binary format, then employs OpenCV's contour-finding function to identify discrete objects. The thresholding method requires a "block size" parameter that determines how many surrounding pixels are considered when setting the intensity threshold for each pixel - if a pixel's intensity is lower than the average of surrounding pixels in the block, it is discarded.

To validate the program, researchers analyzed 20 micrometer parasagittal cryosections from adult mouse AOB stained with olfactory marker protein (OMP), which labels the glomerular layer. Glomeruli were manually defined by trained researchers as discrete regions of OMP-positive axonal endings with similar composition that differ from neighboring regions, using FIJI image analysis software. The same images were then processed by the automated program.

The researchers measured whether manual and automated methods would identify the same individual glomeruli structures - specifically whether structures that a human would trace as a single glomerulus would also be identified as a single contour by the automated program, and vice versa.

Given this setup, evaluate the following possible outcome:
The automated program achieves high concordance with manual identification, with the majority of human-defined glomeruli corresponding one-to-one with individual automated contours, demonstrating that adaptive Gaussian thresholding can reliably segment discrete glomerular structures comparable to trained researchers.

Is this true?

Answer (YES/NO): NO